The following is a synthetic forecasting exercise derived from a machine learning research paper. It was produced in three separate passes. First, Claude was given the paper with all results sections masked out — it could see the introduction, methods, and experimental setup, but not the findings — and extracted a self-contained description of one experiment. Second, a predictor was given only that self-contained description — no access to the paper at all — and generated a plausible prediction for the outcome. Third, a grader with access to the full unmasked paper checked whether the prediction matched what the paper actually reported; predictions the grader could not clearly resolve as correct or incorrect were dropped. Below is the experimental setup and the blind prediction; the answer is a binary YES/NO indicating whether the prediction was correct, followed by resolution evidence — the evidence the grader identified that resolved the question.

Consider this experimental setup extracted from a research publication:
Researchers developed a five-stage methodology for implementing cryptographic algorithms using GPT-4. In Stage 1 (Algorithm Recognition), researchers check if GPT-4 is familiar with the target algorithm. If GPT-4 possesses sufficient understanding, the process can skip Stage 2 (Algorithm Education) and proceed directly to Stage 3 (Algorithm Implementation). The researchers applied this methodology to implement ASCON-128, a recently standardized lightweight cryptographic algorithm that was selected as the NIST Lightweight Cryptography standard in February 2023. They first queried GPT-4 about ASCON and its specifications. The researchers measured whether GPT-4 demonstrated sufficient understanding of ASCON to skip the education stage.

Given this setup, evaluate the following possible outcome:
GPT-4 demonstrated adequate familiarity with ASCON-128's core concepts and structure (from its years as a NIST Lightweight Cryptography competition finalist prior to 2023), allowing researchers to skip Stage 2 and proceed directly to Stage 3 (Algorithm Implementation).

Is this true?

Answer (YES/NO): YES